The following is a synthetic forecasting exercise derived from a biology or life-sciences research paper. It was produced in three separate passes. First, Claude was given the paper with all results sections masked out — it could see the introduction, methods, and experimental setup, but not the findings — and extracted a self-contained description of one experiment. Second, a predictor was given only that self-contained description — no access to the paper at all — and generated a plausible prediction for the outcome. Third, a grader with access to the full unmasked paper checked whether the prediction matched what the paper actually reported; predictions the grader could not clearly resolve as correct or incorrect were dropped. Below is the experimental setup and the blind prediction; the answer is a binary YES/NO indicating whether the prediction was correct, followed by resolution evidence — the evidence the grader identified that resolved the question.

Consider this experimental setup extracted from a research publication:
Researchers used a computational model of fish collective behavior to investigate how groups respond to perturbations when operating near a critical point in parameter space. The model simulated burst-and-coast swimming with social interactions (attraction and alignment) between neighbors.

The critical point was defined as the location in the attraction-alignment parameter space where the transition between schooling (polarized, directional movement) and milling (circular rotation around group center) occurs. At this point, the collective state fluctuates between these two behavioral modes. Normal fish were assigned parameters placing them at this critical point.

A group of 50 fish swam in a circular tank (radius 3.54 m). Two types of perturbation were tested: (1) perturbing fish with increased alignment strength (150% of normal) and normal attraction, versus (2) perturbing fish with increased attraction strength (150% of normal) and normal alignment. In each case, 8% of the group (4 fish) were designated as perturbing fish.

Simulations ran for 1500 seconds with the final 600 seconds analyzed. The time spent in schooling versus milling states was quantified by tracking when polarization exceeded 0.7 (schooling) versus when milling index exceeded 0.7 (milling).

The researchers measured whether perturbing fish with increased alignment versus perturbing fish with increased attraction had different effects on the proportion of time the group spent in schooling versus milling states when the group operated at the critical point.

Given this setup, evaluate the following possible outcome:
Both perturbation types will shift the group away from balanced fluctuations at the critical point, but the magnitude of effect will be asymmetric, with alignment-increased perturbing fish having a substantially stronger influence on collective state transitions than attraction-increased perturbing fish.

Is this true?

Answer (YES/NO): NO